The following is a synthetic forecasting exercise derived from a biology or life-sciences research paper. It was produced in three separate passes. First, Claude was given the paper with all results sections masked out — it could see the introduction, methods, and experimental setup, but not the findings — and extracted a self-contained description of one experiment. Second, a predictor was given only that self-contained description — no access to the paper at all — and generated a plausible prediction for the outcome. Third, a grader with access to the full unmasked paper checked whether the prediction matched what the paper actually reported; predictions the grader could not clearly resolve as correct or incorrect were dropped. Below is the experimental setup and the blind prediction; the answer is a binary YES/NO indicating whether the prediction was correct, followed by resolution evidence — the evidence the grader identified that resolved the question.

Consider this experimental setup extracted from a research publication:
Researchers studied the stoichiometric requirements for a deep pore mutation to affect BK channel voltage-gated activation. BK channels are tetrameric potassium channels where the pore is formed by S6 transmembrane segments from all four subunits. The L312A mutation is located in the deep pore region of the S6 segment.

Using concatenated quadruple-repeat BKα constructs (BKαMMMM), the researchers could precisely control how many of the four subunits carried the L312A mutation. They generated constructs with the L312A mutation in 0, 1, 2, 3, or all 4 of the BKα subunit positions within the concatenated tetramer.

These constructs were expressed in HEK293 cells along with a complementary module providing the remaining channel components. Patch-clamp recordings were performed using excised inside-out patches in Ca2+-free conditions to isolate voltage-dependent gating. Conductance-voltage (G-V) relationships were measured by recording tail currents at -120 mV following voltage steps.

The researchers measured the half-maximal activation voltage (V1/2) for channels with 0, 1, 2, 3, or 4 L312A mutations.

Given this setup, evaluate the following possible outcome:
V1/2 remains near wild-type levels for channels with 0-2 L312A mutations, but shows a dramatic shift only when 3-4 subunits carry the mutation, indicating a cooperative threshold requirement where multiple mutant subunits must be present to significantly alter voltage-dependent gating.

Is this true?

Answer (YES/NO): NO